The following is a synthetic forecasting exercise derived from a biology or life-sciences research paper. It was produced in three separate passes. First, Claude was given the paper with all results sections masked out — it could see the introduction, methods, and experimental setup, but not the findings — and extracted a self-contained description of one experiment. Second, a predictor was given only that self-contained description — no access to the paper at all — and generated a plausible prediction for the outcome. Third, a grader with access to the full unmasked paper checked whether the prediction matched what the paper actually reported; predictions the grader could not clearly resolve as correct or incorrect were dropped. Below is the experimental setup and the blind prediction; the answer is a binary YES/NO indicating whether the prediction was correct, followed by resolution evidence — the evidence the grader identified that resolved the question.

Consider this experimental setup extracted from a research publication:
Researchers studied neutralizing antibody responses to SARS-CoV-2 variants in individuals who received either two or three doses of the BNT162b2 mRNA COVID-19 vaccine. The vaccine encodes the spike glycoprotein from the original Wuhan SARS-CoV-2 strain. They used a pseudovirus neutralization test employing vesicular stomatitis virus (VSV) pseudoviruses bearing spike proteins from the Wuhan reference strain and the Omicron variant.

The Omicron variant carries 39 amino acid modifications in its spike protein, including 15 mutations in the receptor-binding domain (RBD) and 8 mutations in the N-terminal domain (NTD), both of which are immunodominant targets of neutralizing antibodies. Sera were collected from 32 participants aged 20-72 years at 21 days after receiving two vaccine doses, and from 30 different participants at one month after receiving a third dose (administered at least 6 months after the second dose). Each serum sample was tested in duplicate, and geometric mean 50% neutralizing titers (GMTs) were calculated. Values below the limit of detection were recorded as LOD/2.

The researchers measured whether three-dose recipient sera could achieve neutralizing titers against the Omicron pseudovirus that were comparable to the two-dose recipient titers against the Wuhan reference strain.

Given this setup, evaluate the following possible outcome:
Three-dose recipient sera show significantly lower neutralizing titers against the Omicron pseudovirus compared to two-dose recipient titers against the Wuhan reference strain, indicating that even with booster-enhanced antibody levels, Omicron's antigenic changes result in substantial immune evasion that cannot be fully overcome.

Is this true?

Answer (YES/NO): NO